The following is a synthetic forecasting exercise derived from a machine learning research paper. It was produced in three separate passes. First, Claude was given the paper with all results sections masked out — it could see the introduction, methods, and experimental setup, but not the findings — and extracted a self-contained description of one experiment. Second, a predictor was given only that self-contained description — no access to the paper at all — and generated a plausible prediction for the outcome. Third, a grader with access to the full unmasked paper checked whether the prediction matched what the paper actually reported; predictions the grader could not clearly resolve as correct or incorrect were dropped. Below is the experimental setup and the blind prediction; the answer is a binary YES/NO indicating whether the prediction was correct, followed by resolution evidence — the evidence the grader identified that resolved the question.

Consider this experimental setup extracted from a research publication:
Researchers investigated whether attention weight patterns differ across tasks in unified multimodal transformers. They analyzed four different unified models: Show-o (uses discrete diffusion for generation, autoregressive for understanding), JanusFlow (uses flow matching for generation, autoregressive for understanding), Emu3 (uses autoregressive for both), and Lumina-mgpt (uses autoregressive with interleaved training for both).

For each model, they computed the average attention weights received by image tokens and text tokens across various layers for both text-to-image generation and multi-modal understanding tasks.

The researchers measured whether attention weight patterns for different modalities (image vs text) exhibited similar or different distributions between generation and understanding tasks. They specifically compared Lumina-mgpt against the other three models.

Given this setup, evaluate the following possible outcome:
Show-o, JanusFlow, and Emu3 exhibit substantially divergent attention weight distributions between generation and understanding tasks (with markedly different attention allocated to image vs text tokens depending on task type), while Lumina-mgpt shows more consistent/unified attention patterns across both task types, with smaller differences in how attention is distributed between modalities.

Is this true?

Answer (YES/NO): YES